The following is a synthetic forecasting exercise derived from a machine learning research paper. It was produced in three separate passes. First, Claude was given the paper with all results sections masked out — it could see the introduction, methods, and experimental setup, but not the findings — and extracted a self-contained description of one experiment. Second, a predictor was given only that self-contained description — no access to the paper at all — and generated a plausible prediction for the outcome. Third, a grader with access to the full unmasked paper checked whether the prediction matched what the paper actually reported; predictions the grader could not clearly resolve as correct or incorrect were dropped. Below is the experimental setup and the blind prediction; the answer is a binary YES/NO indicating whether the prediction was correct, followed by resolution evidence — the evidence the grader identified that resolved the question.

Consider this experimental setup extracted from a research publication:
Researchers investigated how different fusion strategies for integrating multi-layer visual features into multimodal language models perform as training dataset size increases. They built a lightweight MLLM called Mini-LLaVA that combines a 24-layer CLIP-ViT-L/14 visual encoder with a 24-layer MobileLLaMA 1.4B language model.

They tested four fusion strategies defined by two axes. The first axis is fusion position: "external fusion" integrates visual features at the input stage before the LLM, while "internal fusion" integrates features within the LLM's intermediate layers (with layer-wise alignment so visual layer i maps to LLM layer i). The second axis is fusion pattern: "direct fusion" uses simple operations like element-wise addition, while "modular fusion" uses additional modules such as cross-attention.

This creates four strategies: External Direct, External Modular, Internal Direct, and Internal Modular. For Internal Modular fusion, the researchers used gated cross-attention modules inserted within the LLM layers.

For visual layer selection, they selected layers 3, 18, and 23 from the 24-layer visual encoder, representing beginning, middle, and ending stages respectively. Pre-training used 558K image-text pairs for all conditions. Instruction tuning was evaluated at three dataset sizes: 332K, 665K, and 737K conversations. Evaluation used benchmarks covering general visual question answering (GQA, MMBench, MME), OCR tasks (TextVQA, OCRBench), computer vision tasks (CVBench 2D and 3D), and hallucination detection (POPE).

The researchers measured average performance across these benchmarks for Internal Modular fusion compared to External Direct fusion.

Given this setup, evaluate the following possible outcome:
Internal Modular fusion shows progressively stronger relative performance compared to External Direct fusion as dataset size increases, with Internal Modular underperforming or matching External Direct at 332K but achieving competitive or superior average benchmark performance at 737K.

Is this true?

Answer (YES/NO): NO